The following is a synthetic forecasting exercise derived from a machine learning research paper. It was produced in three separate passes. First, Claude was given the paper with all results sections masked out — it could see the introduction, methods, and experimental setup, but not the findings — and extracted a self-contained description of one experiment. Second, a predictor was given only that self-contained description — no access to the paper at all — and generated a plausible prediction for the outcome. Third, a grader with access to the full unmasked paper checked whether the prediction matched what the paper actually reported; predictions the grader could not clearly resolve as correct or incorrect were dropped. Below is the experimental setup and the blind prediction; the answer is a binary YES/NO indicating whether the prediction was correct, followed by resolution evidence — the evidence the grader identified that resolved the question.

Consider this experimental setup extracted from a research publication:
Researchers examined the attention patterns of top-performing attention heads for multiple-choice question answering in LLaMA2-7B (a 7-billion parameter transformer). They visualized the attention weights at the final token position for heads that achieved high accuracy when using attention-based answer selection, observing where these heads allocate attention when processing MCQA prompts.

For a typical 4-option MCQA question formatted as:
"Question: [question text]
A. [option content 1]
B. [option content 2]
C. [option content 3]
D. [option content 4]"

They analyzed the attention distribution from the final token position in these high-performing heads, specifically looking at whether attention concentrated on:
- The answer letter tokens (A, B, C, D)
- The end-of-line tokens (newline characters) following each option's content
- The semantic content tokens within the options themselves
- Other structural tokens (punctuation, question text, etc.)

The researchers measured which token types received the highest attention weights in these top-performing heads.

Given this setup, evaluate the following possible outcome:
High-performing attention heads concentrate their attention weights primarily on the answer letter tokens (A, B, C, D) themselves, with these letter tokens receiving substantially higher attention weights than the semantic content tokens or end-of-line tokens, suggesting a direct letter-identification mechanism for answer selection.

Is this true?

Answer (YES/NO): NO